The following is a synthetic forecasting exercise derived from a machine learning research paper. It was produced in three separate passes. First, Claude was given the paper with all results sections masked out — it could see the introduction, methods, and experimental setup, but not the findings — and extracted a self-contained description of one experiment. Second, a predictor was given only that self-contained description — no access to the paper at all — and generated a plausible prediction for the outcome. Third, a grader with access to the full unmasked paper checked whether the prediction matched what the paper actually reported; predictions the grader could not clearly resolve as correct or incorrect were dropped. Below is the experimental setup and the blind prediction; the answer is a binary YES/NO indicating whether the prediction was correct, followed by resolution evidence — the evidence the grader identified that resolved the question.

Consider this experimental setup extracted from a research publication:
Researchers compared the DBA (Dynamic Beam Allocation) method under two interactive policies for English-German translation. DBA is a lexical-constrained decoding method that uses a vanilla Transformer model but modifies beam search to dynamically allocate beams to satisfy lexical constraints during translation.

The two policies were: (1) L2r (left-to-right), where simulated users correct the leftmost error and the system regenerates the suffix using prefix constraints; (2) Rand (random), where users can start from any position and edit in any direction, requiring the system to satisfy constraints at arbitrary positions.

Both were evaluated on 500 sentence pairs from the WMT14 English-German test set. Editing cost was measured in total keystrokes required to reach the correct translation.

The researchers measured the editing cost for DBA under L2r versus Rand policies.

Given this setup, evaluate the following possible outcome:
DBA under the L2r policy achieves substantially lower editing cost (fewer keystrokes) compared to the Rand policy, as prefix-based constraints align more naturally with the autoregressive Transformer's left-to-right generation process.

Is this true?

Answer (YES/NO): YES